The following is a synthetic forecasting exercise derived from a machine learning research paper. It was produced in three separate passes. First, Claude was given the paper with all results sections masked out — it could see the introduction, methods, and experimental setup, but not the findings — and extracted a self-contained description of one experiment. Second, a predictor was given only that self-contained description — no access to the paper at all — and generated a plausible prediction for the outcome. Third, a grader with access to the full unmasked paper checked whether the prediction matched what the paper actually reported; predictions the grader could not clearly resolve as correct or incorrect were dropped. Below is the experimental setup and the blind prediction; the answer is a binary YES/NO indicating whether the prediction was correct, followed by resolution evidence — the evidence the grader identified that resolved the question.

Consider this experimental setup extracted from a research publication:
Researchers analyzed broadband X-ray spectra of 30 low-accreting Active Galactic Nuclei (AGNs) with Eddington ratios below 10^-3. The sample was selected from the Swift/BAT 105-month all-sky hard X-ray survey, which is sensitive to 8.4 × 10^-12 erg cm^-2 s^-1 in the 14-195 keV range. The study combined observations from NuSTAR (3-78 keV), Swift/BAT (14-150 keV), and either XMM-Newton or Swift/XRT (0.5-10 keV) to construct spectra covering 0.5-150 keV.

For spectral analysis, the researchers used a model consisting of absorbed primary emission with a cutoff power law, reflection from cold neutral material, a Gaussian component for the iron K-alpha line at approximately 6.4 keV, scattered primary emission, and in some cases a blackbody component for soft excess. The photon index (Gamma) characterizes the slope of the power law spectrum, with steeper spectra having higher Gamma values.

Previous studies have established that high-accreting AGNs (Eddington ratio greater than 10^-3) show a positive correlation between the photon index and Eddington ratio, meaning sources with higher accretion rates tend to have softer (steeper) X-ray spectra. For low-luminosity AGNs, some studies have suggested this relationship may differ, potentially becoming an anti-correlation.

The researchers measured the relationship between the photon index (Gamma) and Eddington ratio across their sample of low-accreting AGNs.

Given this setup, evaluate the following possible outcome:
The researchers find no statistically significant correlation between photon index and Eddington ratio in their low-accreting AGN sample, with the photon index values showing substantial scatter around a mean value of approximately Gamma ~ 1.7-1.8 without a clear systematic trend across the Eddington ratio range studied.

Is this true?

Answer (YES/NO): YES